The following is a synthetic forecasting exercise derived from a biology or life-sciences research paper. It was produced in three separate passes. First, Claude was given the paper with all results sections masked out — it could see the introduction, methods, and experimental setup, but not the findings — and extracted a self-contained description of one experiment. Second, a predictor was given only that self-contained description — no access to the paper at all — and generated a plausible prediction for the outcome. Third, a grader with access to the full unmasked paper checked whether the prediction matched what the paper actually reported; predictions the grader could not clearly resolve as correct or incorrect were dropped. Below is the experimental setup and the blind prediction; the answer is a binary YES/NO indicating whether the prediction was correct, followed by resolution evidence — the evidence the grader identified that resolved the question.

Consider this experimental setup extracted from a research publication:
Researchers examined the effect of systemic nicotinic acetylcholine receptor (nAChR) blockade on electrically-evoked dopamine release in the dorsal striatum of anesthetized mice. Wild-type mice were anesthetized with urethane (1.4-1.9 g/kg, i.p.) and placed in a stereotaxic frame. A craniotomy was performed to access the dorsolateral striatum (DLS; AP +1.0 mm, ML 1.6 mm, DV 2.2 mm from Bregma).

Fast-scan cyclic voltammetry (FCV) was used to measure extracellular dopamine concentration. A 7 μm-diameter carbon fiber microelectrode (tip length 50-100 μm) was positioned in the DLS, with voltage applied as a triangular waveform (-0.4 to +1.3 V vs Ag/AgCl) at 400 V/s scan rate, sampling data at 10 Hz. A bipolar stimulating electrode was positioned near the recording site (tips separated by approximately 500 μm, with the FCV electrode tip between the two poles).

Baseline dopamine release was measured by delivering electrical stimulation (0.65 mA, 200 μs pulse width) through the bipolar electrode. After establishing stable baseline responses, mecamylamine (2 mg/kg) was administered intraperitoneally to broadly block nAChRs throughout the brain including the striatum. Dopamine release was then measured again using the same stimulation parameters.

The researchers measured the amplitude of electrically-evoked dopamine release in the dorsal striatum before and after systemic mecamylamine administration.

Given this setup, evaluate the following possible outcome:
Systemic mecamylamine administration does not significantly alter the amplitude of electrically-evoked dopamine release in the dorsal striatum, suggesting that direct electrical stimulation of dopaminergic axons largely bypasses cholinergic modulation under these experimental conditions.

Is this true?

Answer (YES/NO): NO